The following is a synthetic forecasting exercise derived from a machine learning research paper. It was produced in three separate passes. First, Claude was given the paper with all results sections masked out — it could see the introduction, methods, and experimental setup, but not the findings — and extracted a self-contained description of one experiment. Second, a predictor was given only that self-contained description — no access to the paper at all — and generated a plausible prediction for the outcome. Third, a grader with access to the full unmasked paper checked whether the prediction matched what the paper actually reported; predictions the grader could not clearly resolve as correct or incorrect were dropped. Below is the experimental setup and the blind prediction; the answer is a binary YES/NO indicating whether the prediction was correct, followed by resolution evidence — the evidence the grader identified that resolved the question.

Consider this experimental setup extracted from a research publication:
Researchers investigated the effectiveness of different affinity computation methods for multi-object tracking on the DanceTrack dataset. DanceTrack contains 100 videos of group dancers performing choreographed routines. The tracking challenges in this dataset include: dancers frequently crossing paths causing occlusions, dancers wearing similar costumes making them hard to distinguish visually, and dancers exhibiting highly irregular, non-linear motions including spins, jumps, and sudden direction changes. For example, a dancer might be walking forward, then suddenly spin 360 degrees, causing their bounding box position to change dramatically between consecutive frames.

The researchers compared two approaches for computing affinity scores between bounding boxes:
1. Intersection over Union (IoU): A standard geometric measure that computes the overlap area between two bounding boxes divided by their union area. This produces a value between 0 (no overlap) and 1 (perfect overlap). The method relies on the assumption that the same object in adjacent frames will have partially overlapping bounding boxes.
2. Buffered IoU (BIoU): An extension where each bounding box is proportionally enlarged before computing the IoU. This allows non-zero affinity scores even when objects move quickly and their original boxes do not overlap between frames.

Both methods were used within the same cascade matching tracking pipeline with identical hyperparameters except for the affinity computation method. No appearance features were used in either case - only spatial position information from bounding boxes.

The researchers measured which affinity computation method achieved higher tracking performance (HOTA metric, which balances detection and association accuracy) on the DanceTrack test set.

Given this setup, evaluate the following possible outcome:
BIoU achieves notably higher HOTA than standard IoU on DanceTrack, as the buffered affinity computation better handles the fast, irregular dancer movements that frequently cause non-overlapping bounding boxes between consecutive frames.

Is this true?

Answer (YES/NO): YES